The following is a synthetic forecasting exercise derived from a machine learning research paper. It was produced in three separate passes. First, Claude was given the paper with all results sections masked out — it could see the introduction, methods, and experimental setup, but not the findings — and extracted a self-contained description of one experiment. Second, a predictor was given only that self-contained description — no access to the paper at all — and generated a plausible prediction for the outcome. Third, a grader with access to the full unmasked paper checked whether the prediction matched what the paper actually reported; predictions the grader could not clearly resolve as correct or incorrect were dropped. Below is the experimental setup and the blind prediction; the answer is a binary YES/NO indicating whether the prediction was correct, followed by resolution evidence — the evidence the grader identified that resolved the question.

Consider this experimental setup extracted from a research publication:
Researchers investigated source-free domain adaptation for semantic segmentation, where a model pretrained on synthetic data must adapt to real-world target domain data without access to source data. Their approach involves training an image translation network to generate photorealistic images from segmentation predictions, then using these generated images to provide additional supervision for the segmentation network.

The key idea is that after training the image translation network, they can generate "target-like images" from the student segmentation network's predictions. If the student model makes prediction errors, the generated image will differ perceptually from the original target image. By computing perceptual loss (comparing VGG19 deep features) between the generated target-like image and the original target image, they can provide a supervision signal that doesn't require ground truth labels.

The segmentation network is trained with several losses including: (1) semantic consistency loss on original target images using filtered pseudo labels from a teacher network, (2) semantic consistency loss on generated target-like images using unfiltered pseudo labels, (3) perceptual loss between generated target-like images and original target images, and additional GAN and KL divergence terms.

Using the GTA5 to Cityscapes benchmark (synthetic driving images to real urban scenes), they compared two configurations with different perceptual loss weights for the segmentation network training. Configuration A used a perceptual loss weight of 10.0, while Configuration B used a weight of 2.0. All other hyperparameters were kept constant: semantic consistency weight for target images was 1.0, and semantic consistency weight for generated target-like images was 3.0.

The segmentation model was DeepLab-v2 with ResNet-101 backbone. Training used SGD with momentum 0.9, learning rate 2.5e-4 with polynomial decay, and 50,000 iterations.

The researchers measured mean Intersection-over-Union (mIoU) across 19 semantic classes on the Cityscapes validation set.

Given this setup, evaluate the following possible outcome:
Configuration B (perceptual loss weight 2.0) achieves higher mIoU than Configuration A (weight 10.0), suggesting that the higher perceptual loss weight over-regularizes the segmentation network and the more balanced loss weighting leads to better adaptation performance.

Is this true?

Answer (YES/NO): NO